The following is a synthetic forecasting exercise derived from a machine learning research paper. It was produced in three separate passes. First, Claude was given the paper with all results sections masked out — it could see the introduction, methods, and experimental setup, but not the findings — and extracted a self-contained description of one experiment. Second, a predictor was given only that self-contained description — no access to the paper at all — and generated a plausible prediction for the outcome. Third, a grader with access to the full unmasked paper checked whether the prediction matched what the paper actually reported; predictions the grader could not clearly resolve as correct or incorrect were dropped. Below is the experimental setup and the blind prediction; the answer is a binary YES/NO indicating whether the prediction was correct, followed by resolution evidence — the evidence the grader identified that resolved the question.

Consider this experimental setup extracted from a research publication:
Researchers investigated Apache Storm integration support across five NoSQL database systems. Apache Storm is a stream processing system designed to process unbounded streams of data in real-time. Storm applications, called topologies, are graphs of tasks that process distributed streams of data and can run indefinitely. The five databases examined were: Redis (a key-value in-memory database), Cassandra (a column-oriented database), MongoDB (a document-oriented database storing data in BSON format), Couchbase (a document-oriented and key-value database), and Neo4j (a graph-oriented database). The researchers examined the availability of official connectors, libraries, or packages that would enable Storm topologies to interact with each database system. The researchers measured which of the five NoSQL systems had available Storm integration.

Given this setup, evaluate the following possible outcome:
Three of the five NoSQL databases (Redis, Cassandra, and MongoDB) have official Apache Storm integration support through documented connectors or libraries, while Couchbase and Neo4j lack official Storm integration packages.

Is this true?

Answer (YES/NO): YES